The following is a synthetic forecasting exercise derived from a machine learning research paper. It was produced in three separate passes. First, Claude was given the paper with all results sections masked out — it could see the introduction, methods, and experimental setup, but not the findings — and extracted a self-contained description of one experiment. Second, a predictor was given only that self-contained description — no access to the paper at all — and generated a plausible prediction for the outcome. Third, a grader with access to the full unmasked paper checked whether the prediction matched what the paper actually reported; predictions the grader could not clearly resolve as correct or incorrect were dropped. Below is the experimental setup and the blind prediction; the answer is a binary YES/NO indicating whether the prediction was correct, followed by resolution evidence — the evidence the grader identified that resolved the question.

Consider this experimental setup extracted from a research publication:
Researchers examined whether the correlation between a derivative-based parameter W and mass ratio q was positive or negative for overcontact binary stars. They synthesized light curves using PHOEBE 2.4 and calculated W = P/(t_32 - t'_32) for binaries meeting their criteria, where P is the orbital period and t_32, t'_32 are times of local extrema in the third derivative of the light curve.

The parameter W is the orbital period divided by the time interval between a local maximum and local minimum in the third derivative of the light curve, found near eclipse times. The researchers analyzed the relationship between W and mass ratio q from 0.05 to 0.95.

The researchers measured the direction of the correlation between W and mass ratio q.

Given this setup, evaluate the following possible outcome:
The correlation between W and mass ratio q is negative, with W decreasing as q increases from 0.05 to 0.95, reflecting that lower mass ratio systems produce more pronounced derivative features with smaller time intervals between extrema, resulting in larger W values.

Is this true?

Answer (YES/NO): NO